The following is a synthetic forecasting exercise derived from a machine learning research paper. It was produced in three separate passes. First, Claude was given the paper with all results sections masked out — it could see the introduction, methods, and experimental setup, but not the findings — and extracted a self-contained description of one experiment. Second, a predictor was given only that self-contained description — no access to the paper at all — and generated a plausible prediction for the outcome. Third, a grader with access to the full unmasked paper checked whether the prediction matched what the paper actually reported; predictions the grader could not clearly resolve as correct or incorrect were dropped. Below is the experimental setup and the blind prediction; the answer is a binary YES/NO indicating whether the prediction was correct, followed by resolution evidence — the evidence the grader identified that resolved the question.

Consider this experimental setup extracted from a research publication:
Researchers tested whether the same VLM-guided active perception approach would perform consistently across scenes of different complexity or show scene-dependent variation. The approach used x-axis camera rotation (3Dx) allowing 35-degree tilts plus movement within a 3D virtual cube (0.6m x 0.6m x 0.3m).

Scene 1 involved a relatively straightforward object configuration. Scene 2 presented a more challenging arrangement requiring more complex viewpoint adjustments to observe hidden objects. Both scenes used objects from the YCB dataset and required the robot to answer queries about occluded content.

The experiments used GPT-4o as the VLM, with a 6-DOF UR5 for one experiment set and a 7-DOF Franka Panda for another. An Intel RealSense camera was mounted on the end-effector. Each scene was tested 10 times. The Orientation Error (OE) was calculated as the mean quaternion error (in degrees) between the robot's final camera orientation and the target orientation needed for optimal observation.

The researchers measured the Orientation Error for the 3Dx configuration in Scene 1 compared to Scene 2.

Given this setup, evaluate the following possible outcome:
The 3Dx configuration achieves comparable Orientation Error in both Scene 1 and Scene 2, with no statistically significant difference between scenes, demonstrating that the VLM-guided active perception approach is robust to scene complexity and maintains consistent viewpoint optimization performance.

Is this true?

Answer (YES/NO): NO